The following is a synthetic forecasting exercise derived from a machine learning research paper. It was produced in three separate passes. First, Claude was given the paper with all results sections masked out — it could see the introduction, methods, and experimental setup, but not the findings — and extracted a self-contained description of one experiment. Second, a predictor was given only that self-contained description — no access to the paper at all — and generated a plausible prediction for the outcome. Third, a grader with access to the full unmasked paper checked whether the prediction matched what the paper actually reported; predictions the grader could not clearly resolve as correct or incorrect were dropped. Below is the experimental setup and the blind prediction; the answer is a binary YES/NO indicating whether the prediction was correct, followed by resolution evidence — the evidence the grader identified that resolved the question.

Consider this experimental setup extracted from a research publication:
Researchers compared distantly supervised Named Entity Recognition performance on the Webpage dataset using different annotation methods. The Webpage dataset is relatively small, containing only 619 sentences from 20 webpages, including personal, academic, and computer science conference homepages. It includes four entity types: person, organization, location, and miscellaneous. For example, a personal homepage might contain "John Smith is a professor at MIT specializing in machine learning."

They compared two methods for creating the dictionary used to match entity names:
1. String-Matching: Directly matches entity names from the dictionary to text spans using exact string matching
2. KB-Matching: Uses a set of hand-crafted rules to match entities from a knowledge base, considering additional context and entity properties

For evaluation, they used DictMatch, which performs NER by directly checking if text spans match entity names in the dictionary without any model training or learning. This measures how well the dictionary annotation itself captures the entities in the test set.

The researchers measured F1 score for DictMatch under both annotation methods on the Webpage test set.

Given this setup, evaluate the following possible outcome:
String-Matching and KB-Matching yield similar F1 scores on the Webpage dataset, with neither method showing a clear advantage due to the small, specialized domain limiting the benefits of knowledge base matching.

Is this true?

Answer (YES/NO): NO